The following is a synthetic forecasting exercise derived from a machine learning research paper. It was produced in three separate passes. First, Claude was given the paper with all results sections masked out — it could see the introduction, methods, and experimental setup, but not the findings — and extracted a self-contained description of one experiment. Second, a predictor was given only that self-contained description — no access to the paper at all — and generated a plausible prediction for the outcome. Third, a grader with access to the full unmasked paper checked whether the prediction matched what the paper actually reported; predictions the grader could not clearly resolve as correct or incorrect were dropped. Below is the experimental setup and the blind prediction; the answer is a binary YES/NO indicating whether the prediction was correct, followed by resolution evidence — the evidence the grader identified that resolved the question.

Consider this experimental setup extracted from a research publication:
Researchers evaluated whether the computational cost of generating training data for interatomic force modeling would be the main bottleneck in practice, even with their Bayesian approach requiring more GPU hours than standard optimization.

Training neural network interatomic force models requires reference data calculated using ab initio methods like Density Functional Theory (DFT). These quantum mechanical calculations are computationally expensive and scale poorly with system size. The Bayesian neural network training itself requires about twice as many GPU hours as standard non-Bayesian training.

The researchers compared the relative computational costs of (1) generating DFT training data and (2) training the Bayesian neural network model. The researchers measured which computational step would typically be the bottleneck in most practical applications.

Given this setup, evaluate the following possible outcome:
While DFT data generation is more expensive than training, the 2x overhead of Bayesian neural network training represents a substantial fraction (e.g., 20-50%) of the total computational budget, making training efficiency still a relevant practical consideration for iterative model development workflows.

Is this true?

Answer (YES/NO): NO